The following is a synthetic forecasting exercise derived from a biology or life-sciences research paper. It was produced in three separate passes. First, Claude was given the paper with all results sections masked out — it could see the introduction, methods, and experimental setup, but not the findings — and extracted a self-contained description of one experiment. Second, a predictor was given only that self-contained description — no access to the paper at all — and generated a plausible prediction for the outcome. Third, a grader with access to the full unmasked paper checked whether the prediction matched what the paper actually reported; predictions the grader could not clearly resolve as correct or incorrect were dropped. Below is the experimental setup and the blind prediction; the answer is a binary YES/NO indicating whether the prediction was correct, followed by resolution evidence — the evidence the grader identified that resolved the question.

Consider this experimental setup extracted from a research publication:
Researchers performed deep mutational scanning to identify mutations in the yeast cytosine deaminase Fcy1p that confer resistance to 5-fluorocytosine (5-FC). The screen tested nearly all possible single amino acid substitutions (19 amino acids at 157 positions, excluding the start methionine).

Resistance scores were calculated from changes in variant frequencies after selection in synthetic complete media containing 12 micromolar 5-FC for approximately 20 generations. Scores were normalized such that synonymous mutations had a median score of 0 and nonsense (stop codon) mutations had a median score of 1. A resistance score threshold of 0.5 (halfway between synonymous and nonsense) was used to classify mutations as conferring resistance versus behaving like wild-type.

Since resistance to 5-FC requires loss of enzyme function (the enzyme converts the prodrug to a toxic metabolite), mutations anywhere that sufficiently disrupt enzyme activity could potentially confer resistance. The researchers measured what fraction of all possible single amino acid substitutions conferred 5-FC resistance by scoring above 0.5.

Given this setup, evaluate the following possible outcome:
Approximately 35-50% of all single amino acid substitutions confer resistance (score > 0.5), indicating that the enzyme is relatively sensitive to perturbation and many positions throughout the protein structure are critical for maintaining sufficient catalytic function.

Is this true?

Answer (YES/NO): NO